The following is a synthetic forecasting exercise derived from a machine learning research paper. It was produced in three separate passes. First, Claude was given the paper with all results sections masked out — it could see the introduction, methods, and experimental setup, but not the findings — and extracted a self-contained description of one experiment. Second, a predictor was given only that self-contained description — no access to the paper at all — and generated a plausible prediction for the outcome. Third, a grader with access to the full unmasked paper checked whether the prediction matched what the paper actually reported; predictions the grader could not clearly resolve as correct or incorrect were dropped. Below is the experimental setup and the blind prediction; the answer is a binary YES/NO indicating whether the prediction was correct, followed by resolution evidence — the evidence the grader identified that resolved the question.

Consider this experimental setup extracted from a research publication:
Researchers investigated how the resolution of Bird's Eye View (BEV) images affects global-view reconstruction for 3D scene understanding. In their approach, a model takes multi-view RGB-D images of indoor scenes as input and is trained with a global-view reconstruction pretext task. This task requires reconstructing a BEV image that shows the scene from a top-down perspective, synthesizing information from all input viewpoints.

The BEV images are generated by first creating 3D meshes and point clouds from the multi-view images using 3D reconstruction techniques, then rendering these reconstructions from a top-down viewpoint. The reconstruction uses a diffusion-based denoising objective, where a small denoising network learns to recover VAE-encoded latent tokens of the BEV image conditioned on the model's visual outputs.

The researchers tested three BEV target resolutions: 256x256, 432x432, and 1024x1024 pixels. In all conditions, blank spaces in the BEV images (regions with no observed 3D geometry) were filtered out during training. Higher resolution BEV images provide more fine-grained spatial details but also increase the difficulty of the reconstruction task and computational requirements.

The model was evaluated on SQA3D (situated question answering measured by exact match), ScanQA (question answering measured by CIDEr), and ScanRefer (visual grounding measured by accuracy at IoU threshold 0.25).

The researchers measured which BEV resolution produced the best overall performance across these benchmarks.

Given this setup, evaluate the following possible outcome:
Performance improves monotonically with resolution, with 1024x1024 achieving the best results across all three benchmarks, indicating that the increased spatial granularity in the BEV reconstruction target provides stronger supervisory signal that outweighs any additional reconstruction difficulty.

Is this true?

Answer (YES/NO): NO